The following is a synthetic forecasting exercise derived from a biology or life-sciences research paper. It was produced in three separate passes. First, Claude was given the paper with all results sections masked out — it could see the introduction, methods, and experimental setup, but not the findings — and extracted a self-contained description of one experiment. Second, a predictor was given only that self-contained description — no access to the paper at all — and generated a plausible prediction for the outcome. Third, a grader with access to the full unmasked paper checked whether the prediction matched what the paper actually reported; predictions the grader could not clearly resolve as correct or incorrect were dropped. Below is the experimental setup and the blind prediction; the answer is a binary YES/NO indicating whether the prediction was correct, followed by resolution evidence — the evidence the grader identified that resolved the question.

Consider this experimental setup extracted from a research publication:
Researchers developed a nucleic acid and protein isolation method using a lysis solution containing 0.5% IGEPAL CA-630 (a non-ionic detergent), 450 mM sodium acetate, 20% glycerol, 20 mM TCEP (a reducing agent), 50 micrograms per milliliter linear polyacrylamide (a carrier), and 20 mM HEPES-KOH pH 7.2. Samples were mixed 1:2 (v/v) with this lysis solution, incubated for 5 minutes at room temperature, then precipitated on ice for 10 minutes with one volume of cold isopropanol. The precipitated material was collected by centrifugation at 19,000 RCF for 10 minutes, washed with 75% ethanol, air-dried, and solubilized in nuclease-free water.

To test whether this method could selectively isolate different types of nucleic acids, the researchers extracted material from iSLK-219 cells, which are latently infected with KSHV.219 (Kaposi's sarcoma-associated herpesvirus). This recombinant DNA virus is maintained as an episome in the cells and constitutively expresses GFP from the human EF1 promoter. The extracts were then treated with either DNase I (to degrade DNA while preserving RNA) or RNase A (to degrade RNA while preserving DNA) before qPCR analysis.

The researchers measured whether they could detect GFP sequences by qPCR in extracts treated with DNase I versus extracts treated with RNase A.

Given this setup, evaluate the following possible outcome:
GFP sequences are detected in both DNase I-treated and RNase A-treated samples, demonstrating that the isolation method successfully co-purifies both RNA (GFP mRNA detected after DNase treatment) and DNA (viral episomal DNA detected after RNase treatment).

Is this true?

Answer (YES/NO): YES